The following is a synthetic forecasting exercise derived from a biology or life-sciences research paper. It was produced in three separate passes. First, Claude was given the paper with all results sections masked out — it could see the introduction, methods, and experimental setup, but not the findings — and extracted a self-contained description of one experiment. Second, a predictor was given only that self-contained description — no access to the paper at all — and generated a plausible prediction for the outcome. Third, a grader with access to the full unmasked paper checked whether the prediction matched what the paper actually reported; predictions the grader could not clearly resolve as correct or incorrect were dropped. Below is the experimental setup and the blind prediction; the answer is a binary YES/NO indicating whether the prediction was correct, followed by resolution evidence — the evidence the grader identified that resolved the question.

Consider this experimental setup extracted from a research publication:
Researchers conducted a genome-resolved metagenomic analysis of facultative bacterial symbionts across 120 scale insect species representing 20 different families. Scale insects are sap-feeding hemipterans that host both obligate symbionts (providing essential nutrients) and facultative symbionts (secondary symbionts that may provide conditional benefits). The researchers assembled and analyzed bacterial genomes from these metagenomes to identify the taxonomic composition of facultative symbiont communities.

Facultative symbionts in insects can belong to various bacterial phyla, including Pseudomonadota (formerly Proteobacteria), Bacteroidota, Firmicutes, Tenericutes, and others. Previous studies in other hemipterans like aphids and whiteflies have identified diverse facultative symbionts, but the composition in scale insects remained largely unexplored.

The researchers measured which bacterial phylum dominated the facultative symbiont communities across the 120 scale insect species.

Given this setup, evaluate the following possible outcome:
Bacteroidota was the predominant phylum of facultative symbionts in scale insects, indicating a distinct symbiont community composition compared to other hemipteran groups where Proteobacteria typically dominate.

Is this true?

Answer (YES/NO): NO